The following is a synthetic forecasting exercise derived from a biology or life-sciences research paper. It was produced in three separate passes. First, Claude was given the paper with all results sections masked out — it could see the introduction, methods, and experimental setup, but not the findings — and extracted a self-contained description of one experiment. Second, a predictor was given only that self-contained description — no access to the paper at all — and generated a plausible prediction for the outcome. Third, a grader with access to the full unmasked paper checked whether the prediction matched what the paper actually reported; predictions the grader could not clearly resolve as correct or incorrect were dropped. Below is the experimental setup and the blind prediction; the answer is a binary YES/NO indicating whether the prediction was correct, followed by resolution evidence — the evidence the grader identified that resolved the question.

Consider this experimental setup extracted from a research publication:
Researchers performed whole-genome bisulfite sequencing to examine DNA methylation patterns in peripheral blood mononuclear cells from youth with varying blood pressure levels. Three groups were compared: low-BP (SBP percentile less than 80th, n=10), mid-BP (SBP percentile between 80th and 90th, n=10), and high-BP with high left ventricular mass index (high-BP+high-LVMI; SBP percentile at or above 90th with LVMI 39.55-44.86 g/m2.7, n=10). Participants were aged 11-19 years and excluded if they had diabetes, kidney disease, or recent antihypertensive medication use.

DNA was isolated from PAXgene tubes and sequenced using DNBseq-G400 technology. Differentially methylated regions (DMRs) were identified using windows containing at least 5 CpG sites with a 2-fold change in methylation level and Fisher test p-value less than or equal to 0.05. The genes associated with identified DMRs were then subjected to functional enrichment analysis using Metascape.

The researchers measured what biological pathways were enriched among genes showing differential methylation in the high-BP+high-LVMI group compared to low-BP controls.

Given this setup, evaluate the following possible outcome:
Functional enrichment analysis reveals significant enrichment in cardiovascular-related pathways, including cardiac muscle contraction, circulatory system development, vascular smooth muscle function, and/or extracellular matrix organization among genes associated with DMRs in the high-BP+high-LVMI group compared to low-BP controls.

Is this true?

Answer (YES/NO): YES